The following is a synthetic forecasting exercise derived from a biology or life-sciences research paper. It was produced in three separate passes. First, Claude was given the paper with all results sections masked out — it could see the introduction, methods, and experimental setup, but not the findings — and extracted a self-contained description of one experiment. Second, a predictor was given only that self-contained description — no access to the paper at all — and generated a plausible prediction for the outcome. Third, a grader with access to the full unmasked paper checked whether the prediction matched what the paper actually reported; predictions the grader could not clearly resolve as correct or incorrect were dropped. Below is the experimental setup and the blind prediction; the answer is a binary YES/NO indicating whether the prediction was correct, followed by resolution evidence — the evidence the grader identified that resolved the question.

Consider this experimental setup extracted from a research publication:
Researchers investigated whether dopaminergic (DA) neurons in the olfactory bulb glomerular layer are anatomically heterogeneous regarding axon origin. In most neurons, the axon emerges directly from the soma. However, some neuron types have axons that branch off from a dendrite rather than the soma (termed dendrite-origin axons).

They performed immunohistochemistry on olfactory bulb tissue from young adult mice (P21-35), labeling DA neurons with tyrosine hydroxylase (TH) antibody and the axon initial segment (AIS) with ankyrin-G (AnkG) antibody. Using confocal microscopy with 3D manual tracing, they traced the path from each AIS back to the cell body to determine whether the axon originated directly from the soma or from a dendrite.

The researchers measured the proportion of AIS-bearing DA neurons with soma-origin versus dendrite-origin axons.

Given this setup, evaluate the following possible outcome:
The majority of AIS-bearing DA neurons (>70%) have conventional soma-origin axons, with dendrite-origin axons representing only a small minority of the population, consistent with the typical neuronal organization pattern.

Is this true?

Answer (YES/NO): NO